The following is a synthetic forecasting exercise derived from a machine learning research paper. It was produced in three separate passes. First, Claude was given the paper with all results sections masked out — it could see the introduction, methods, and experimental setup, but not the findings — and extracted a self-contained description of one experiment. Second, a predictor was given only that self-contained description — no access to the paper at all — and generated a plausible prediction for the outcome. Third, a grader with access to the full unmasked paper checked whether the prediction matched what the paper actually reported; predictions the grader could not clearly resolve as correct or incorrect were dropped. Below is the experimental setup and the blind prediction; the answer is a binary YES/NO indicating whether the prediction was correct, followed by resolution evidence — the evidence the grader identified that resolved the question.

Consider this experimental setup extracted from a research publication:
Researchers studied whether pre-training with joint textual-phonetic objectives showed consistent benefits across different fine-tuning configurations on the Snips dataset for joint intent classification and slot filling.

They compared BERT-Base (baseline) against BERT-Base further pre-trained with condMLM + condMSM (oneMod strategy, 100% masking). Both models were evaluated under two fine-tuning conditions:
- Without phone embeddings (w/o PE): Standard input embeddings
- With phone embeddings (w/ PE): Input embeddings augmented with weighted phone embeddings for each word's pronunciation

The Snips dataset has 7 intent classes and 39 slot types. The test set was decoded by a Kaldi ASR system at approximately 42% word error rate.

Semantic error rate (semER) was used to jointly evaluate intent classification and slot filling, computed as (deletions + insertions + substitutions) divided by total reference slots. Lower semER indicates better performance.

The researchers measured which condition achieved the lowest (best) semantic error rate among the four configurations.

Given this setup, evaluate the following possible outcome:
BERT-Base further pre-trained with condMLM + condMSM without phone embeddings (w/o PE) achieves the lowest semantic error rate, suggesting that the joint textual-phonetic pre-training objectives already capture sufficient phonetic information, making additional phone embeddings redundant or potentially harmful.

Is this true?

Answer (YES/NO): NO